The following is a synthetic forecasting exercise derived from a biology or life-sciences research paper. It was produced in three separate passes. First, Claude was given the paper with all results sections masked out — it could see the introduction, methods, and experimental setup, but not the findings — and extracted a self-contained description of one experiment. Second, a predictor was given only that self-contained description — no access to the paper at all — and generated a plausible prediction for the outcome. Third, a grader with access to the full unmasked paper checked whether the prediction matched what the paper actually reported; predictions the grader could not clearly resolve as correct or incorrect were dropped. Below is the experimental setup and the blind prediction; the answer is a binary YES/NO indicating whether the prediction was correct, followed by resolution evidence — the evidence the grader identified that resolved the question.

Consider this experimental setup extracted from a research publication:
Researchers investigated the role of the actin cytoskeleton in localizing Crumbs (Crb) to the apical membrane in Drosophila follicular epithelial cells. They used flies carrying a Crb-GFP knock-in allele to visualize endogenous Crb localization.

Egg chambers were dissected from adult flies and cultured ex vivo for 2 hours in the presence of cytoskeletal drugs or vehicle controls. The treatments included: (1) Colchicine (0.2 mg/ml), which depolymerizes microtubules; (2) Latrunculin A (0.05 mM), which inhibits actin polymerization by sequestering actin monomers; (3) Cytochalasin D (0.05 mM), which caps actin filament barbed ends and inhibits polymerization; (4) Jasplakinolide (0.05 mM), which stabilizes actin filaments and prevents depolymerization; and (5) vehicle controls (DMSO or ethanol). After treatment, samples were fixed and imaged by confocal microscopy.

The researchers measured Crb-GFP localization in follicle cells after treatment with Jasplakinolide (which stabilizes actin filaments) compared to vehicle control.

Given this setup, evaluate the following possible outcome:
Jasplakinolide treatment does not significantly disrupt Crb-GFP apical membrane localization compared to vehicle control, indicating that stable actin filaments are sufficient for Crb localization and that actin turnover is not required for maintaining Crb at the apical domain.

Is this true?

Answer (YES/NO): NO